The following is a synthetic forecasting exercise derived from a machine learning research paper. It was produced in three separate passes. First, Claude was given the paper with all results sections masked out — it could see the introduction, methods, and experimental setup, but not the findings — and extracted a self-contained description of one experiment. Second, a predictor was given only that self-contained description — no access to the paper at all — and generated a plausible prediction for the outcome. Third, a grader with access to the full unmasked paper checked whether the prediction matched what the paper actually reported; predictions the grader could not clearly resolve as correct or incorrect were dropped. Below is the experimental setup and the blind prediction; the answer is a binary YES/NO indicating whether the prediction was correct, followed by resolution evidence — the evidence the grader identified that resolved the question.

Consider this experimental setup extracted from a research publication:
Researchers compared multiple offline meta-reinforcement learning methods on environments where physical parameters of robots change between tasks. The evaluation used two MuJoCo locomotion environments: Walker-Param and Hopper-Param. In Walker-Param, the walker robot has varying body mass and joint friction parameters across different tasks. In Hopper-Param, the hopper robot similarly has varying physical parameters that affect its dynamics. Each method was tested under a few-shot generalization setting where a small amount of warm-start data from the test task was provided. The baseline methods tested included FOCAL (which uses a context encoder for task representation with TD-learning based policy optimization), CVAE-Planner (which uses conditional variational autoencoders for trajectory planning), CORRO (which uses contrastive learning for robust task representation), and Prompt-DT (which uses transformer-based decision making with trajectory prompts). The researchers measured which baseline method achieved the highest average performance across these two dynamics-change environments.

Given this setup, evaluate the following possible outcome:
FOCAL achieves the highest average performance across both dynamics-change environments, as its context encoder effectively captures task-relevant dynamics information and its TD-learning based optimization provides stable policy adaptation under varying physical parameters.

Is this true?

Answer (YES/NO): NO